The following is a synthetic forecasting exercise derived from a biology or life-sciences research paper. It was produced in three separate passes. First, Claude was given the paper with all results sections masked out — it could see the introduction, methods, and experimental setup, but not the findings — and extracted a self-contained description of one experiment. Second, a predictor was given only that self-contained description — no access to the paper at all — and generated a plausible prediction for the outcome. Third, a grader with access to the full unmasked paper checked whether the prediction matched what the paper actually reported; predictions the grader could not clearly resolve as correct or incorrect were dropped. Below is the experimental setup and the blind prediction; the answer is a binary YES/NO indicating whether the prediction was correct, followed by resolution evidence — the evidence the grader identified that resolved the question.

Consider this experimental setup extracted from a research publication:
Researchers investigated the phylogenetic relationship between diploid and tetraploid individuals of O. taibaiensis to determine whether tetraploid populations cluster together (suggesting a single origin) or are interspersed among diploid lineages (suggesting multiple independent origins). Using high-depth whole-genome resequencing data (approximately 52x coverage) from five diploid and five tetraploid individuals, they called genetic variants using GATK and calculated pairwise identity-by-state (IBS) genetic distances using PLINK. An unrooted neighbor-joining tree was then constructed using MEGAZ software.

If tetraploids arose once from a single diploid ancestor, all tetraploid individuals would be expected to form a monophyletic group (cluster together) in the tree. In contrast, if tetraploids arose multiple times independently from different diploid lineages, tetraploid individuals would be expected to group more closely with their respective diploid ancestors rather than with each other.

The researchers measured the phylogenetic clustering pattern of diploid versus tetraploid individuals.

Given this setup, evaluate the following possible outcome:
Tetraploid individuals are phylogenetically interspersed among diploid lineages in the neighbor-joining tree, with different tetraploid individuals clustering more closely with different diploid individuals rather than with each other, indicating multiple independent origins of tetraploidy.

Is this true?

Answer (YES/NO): NO